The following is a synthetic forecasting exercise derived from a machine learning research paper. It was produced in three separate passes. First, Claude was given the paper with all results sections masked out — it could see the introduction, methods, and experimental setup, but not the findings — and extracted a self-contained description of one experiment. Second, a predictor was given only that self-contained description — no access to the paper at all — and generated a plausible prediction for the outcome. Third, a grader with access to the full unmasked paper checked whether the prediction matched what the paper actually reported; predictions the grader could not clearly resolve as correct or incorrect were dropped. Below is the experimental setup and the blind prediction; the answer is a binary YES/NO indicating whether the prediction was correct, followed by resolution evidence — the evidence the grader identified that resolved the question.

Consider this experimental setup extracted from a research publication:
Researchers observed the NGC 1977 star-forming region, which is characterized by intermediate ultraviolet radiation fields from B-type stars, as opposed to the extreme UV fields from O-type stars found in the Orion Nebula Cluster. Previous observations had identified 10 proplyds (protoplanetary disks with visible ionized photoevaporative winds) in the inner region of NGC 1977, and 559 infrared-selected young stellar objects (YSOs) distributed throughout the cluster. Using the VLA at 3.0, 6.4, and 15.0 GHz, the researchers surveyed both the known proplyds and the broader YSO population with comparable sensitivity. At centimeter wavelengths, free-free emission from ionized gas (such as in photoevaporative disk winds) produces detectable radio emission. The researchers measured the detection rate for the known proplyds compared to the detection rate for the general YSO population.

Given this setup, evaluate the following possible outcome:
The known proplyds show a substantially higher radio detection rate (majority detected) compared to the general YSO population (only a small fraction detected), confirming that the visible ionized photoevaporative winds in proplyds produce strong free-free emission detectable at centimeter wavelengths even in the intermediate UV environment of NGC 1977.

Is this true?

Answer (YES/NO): NO